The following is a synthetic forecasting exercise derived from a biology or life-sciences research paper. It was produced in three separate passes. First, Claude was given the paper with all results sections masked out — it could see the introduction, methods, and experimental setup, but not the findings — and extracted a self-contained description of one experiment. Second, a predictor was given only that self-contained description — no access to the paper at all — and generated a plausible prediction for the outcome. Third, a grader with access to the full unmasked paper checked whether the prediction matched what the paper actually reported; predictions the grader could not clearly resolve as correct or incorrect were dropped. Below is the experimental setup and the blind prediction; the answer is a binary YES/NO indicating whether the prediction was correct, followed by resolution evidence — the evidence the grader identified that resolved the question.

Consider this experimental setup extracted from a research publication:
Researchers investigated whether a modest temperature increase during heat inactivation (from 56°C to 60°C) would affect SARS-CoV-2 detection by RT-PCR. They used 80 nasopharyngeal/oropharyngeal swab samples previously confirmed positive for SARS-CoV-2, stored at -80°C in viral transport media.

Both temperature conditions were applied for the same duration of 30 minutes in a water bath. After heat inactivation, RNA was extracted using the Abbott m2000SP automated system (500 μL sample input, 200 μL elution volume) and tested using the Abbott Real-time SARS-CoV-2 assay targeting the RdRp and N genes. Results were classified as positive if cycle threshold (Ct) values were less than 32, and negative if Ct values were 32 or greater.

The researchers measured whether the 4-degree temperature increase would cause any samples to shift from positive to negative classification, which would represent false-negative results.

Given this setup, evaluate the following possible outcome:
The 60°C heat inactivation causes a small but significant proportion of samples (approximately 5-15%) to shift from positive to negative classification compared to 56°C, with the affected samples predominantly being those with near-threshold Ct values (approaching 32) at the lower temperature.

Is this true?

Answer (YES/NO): YES